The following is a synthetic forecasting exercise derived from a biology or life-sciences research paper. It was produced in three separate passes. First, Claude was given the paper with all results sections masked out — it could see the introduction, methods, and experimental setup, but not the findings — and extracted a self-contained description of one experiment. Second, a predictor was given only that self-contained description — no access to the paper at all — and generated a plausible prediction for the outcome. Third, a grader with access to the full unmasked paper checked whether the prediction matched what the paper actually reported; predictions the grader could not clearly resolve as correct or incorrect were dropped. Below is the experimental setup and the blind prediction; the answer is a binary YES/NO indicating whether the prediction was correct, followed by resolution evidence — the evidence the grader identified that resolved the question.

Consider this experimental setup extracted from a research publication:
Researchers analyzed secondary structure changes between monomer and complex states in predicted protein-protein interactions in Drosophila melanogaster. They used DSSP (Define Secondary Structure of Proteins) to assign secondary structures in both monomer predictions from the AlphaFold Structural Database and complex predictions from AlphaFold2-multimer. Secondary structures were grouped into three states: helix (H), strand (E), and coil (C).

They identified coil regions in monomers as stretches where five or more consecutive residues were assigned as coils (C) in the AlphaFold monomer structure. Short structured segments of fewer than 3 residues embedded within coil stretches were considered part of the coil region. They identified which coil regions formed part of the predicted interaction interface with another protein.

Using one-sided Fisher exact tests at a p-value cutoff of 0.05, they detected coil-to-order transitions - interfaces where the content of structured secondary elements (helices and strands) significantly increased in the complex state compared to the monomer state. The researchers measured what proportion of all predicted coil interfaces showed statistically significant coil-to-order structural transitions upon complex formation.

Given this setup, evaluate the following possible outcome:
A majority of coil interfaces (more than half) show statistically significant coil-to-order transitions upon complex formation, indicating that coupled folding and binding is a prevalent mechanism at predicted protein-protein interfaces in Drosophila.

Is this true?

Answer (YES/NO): NO